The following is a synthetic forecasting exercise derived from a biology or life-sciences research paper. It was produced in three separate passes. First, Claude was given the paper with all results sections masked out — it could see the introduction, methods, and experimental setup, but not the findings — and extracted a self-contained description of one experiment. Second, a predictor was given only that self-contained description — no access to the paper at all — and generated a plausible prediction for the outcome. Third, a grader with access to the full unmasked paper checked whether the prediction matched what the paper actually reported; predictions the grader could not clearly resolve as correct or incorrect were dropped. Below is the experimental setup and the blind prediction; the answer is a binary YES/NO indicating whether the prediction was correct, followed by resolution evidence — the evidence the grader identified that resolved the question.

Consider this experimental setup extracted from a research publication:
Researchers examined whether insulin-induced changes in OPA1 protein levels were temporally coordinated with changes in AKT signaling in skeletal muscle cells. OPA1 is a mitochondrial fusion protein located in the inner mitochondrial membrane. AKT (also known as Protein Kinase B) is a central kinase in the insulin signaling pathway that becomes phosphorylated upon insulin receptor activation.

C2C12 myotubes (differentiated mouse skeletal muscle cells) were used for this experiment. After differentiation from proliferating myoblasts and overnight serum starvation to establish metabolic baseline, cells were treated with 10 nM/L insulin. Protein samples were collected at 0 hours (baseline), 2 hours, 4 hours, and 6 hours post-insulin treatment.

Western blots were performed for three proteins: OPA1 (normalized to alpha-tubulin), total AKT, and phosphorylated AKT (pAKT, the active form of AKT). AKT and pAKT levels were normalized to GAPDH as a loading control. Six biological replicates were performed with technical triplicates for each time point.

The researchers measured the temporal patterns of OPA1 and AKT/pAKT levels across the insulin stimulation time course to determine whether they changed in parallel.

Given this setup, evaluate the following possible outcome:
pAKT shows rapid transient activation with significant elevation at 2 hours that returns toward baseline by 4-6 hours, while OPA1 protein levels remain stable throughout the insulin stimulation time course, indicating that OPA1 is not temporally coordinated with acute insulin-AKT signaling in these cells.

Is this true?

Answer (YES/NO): NO